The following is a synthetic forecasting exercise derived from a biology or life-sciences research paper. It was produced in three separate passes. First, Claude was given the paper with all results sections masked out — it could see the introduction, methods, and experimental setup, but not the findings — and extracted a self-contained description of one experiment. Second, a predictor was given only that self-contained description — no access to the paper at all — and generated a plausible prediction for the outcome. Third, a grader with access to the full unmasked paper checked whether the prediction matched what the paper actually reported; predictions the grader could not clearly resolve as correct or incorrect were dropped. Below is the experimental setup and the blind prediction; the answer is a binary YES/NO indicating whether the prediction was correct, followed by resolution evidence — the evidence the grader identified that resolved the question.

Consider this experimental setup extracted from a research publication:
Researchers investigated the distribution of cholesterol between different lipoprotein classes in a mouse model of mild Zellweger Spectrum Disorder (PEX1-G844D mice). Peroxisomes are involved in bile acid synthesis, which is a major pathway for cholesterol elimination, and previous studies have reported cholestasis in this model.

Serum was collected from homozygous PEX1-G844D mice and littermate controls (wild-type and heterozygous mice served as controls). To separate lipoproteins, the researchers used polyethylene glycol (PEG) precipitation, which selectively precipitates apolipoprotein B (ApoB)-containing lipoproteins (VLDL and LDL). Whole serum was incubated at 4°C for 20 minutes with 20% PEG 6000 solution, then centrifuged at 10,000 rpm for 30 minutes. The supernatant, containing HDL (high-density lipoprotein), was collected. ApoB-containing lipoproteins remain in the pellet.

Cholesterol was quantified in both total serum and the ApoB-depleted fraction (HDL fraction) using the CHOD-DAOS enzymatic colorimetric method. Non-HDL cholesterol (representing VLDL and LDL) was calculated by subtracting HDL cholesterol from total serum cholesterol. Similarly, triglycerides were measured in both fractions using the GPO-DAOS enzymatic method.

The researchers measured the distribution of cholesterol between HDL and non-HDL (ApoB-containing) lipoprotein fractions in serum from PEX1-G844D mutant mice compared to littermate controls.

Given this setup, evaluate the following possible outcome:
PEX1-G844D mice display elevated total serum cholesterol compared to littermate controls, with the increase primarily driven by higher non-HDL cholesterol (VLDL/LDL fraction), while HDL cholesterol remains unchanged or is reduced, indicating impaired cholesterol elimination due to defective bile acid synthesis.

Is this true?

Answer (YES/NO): NO